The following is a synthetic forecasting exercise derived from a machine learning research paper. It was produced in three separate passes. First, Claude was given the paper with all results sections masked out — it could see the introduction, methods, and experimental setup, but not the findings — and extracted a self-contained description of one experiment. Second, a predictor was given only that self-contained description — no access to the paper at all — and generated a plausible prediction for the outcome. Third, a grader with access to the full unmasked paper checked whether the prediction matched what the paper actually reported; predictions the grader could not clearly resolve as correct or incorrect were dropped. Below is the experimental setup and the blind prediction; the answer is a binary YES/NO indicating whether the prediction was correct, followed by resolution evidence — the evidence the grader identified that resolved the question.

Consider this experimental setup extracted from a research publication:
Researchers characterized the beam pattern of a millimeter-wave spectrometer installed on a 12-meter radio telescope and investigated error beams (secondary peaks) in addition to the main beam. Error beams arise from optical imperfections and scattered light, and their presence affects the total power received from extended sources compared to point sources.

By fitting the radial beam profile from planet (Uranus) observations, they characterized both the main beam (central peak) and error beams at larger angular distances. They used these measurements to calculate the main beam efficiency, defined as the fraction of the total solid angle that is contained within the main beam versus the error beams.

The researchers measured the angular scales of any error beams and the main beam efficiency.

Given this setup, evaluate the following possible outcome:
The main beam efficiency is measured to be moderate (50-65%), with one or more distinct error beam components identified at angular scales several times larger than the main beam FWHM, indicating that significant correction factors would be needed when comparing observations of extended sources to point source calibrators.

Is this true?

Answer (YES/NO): YES